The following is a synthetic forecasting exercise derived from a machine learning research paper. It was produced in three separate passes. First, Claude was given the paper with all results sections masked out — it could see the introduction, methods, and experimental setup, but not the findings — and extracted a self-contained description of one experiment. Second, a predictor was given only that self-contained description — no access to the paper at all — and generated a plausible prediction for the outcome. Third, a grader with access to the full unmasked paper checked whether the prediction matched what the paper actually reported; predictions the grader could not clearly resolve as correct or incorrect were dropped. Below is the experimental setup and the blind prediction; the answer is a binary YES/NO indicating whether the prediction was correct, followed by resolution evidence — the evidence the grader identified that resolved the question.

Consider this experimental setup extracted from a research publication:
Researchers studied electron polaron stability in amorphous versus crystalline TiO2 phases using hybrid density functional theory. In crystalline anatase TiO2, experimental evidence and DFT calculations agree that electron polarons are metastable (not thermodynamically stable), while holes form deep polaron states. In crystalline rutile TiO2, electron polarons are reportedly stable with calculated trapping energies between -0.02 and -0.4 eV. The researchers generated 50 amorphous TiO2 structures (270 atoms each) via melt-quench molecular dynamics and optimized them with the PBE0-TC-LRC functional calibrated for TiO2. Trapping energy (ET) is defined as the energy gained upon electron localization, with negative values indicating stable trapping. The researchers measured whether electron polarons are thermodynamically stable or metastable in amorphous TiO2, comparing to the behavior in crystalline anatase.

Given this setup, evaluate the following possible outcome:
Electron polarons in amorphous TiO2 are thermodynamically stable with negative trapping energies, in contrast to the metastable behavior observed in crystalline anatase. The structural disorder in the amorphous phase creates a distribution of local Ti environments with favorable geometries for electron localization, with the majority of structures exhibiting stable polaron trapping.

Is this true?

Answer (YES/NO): YES